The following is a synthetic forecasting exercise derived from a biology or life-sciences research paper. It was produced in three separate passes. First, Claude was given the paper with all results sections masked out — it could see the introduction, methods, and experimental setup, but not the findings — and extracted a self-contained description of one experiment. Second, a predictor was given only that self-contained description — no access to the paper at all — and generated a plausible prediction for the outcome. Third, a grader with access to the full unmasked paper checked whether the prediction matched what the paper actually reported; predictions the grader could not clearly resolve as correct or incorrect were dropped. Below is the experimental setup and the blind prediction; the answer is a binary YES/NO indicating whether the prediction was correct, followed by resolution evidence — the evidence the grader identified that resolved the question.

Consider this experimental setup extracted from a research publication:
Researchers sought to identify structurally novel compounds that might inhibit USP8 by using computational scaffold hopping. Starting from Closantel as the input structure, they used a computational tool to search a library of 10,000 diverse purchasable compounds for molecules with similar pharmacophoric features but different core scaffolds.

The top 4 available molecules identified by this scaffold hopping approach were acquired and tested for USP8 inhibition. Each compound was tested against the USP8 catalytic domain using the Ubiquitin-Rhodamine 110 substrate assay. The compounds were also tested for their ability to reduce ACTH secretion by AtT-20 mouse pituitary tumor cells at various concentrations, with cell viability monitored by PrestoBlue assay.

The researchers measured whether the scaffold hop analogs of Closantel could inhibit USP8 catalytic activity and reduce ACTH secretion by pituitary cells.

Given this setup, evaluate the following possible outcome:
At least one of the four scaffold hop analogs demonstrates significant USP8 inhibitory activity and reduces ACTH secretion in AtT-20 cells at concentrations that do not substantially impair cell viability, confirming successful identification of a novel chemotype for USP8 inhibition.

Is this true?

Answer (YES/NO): NO